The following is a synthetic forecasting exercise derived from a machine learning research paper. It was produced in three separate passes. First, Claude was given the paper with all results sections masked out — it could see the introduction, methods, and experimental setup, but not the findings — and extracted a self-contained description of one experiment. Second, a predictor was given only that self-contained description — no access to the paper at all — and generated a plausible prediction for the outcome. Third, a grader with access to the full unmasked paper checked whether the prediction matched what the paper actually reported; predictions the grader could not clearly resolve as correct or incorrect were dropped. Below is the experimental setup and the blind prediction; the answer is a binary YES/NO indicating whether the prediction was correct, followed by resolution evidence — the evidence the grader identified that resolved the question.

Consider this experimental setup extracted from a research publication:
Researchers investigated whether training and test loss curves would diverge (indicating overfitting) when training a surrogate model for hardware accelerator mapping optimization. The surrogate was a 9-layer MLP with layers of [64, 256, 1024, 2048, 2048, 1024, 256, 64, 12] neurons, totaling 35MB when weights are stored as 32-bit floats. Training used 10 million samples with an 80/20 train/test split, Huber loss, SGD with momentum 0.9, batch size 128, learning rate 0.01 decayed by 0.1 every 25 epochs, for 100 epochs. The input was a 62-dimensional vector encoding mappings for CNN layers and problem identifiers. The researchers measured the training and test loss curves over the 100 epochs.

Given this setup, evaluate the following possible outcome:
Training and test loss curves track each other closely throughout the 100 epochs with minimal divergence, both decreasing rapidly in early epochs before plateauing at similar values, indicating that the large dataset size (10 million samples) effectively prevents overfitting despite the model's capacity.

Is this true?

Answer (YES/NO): YES